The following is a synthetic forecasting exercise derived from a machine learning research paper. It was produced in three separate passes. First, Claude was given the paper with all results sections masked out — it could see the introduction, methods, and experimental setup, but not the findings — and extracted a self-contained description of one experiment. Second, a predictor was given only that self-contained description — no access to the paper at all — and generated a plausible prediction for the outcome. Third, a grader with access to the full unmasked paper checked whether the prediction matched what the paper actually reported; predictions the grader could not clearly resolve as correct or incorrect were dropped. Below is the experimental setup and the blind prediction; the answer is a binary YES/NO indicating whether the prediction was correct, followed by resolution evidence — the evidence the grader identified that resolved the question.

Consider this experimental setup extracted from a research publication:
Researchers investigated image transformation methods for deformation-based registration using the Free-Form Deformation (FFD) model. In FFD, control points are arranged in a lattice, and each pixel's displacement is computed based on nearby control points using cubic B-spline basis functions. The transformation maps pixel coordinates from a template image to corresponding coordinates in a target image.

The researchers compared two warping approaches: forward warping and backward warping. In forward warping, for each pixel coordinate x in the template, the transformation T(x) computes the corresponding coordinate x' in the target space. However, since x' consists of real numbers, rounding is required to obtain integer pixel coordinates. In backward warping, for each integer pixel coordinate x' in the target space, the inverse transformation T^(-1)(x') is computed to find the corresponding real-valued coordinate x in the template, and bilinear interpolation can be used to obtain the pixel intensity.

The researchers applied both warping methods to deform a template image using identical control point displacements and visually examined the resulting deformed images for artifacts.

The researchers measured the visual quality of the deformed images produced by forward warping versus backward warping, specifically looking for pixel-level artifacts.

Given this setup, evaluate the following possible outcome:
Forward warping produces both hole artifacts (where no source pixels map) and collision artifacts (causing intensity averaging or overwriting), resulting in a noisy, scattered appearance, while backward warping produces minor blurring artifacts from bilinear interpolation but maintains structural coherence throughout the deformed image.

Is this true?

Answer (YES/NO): NO